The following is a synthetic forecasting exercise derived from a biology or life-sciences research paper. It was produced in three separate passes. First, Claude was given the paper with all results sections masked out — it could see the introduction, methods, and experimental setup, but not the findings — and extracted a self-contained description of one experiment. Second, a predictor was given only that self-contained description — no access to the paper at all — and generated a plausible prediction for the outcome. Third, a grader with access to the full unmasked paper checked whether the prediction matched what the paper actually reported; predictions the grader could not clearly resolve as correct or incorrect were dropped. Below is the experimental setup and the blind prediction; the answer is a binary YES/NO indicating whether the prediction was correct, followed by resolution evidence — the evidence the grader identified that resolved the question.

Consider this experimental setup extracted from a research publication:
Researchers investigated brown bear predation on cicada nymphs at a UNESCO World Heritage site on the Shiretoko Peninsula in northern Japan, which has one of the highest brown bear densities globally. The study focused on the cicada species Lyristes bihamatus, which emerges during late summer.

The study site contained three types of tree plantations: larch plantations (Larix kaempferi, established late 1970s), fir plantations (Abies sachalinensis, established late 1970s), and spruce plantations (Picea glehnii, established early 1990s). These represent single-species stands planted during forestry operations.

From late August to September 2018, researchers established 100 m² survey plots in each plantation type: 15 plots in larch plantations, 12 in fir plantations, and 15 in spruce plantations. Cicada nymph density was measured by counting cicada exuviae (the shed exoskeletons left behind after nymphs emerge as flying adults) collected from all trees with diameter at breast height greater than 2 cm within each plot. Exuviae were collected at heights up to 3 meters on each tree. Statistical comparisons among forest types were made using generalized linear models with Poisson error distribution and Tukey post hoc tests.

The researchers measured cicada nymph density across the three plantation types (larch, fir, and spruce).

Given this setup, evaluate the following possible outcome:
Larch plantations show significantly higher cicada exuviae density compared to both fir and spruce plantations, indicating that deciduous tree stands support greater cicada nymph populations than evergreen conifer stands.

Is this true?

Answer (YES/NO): NO